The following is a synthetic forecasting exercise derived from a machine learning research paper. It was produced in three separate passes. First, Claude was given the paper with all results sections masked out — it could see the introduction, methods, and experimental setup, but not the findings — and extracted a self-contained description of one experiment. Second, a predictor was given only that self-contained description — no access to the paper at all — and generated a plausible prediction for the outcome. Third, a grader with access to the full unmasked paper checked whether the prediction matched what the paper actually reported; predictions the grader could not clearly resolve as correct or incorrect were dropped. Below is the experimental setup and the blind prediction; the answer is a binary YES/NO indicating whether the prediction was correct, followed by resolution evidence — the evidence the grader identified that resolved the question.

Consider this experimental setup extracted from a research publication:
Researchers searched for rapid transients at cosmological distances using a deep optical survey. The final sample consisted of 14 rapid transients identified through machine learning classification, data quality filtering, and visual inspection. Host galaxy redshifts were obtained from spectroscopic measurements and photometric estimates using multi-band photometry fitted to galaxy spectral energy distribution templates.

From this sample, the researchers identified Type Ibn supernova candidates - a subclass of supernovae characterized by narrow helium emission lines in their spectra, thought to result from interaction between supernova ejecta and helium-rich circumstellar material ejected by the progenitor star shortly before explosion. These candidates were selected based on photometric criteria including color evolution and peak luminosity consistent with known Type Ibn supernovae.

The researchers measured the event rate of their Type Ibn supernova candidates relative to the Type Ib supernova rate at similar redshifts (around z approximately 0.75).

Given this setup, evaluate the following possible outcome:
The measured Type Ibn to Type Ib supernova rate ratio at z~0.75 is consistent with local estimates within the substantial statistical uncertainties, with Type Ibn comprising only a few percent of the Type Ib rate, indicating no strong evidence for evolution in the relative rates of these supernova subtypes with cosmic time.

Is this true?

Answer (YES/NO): YES